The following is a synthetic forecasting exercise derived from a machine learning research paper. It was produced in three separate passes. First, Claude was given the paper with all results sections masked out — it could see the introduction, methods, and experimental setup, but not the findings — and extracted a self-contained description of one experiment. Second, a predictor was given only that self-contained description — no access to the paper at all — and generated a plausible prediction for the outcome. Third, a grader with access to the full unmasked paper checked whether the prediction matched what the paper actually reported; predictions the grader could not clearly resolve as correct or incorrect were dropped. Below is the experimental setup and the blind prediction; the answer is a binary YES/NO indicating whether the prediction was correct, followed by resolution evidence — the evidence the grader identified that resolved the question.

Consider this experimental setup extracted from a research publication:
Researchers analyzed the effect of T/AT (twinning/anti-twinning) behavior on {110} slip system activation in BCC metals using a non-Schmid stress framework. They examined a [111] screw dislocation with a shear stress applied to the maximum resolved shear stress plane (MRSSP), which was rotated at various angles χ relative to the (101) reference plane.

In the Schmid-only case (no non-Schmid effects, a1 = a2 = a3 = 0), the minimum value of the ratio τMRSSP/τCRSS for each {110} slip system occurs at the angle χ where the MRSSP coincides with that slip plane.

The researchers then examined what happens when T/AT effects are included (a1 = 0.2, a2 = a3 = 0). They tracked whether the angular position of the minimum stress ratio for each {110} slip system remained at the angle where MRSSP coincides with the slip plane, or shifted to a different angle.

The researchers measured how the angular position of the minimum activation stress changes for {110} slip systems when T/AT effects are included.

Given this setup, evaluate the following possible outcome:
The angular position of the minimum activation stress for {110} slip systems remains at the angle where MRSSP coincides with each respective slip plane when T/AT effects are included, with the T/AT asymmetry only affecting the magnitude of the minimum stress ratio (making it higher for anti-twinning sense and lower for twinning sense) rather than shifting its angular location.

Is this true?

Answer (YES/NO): NO